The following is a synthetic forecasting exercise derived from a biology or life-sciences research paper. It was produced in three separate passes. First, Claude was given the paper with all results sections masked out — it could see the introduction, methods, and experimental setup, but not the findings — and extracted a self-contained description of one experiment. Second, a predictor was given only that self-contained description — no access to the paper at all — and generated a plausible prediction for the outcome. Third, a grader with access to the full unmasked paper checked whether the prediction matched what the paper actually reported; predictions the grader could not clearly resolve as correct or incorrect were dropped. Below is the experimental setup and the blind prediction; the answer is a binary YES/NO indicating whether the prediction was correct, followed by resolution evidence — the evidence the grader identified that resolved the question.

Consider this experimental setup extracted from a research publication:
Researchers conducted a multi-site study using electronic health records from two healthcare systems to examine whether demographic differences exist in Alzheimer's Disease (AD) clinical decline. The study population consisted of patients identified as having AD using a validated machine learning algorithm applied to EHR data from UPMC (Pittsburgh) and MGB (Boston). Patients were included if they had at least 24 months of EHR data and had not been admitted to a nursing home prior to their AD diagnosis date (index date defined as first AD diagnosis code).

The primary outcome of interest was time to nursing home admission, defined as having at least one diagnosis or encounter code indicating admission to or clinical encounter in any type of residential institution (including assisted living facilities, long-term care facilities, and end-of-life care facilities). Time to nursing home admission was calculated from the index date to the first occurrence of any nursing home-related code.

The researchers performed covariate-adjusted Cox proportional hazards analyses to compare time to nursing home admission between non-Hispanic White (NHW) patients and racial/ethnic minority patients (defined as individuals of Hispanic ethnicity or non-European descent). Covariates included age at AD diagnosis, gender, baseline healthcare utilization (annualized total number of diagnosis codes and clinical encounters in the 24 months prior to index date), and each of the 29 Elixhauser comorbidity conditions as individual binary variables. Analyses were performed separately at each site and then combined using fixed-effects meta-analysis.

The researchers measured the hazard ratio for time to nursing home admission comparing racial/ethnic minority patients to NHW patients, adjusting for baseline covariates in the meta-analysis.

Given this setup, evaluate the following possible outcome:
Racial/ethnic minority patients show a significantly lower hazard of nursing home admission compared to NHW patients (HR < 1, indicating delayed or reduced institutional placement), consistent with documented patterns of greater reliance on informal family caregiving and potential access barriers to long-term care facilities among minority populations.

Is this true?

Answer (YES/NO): NO